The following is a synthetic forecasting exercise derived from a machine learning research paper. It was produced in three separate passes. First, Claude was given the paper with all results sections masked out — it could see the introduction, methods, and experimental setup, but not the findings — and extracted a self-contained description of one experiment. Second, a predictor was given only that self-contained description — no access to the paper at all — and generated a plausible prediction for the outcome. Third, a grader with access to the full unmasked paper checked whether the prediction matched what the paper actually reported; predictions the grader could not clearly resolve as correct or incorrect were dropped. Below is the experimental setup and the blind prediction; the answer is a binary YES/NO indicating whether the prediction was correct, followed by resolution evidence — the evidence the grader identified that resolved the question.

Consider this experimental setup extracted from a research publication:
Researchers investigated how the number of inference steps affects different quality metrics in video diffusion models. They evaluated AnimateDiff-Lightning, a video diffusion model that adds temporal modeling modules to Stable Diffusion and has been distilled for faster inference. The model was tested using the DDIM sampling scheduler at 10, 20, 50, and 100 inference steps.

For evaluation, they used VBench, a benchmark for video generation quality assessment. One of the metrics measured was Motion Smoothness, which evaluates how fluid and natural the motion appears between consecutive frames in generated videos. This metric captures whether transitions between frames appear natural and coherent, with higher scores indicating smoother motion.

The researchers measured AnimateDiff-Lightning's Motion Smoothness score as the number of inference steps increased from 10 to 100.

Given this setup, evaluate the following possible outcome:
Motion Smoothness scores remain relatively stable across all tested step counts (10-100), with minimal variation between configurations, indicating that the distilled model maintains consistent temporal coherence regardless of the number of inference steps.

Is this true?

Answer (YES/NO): NO